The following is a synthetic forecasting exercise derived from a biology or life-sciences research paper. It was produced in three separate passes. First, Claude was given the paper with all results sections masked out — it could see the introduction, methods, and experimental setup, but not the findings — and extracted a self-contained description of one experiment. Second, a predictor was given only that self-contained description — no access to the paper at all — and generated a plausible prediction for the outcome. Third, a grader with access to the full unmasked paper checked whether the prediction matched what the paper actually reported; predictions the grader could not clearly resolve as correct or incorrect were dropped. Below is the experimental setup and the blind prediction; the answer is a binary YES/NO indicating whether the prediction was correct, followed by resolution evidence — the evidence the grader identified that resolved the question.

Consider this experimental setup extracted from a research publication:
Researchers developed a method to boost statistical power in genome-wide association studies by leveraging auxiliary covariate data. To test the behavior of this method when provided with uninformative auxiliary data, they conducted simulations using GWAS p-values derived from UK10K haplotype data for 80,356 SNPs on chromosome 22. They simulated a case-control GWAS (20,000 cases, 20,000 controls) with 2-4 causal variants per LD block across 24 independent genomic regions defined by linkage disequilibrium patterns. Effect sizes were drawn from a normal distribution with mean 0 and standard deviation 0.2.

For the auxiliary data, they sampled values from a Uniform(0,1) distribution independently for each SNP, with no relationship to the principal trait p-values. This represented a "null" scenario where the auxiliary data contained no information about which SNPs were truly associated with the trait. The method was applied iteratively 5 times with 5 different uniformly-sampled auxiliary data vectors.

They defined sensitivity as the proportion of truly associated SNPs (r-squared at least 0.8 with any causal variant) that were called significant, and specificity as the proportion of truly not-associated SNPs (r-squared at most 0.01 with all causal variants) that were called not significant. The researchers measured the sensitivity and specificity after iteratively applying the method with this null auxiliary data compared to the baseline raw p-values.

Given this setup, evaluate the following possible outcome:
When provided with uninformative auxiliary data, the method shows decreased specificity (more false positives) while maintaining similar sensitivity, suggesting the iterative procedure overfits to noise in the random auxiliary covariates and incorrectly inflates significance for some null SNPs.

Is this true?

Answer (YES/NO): NO